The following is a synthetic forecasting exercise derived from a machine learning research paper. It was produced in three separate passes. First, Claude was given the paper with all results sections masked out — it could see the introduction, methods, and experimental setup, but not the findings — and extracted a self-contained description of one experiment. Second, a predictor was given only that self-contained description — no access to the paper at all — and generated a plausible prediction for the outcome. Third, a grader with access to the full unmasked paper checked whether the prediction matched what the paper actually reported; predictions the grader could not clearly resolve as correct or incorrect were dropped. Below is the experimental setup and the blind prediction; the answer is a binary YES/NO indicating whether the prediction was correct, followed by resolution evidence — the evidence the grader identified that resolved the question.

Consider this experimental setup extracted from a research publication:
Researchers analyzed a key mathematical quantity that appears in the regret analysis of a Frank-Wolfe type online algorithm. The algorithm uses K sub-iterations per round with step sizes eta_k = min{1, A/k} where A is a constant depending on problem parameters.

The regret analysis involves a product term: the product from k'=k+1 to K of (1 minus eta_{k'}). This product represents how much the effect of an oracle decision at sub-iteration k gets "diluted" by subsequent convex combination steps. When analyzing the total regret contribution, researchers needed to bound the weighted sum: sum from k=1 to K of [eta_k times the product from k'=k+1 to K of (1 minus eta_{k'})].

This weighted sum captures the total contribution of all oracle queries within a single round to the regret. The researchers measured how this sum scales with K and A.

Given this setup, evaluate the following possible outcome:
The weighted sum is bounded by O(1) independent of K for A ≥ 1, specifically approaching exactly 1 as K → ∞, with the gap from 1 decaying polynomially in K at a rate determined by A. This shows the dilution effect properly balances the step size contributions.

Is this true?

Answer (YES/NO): NO